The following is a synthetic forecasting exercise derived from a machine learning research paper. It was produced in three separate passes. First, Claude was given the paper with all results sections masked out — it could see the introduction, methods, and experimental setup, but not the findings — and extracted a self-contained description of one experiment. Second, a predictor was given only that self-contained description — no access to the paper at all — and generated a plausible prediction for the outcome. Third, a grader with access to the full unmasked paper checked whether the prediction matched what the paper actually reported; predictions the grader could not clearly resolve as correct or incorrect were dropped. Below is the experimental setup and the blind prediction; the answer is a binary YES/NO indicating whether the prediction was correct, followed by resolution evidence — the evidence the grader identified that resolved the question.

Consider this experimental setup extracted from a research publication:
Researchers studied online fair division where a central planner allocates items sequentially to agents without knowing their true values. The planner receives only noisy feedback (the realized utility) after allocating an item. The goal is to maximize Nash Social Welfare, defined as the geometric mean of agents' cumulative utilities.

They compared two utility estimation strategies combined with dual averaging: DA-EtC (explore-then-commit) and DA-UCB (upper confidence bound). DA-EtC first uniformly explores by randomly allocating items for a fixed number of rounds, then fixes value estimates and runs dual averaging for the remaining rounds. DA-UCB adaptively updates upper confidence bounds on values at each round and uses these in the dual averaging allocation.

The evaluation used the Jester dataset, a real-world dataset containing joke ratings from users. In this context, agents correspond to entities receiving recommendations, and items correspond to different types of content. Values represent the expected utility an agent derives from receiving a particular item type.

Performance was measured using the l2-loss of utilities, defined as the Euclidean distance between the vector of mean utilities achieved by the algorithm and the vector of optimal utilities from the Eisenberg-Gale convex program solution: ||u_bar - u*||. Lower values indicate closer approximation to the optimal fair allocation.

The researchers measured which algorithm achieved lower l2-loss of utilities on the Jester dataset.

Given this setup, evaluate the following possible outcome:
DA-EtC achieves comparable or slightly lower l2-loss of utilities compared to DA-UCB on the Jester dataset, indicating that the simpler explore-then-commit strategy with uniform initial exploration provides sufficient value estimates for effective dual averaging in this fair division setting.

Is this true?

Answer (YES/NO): YES